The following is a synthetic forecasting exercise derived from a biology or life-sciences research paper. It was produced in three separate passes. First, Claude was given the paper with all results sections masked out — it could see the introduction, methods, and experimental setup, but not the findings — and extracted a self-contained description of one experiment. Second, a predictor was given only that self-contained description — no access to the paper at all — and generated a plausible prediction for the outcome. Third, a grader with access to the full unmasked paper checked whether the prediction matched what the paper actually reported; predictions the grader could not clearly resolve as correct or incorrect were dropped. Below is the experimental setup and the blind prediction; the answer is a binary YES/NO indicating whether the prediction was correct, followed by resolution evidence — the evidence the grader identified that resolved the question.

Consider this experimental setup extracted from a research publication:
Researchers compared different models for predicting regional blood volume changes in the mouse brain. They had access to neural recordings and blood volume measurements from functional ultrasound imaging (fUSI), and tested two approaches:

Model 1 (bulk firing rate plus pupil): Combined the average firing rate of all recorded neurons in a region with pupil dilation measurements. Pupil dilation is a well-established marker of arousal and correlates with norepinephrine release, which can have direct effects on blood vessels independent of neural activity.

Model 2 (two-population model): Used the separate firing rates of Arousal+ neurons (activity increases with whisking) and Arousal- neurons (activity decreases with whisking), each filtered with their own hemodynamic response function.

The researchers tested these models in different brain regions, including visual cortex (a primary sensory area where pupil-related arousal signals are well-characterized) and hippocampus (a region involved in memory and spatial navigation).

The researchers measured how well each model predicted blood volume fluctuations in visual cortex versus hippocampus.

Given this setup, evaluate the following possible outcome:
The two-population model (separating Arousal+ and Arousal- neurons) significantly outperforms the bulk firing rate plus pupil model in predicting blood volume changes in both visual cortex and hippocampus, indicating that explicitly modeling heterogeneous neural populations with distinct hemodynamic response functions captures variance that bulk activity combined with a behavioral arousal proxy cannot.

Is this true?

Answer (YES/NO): NO